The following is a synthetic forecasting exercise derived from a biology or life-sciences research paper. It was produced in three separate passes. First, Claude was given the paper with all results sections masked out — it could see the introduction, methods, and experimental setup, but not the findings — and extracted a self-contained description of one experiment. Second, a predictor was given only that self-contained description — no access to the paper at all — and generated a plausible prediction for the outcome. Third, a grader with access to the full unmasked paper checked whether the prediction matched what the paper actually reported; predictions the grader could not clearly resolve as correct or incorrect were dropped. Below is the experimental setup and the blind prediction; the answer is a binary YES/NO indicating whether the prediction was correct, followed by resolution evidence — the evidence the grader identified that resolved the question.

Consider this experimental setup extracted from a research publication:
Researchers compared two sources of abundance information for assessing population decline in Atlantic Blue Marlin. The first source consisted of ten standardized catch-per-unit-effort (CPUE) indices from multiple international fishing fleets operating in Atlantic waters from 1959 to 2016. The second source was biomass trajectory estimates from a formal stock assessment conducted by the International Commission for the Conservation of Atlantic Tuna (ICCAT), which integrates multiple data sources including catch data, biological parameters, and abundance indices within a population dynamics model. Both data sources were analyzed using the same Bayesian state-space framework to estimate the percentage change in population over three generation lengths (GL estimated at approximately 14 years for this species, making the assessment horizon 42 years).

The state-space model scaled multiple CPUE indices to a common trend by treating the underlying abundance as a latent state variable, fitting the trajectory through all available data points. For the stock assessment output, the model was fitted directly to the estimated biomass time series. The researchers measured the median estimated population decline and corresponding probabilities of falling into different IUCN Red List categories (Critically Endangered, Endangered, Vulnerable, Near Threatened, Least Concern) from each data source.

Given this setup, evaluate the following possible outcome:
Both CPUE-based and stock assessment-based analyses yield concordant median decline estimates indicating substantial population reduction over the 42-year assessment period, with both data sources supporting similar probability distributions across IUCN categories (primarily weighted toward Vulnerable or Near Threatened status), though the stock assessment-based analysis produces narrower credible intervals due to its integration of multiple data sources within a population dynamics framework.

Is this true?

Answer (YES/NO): NO